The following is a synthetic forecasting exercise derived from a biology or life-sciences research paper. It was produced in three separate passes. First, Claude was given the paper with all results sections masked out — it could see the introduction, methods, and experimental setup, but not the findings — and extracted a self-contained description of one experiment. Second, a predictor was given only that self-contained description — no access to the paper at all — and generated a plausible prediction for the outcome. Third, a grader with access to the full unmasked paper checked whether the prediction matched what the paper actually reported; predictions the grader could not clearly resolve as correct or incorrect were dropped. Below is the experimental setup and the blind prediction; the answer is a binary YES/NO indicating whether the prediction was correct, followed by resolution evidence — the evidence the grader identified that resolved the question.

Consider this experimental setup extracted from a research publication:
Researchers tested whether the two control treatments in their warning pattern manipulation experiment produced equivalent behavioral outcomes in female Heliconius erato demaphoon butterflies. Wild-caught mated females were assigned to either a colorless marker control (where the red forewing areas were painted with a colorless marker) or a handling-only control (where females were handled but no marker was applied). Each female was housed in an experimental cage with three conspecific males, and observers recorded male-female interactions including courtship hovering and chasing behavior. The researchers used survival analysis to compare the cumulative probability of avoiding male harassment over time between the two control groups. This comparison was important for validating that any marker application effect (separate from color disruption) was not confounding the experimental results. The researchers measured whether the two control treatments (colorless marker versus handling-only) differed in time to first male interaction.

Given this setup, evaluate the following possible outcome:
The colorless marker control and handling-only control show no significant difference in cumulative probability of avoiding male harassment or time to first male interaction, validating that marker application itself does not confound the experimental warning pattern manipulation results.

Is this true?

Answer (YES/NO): YES